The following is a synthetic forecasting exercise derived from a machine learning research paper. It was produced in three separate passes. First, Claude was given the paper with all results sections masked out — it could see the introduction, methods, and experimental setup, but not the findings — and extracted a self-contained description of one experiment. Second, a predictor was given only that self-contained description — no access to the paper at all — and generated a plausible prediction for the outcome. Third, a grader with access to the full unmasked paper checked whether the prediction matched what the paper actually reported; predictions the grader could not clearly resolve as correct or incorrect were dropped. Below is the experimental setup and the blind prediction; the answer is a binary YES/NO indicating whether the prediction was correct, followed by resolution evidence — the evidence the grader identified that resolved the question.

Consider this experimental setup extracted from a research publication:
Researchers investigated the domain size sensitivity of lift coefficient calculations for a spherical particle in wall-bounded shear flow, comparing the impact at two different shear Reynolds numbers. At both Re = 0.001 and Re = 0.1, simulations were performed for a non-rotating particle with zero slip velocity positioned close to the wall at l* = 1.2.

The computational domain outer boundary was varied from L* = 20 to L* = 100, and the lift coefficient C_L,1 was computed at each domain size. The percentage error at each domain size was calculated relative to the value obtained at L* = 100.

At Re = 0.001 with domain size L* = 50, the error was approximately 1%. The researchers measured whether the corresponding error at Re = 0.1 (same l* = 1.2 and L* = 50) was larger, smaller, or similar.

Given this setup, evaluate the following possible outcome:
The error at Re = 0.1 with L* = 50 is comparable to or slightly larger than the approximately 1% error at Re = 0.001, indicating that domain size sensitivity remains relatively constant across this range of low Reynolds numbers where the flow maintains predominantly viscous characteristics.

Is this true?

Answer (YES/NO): NO